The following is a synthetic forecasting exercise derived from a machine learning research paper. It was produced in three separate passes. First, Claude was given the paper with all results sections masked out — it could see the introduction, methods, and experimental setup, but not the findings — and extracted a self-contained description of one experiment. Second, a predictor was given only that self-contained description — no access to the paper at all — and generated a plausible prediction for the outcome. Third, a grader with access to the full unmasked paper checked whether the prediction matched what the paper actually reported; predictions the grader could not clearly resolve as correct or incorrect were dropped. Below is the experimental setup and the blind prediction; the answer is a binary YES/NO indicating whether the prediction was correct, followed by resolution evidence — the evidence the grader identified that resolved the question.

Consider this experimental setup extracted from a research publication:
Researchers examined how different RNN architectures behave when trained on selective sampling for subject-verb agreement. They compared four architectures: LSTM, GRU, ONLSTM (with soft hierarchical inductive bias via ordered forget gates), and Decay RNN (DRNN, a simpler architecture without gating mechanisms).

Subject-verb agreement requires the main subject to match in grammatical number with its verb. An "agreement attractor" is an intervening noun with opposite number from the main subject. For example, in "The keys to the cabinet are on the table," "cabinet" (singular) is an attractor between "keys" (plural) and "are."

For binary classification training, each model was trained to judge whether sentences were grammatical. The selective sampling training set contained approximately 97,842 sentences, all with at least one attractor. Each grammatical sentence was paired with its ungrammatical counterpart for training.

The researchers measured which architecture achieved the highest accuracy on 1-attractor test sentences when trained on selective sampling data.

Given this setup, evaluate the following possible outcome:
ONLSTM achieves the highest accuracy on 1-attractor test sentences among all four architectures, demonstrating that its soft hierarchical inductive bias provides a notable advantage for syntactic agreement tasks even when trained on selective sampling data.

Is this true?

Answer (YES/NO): NO